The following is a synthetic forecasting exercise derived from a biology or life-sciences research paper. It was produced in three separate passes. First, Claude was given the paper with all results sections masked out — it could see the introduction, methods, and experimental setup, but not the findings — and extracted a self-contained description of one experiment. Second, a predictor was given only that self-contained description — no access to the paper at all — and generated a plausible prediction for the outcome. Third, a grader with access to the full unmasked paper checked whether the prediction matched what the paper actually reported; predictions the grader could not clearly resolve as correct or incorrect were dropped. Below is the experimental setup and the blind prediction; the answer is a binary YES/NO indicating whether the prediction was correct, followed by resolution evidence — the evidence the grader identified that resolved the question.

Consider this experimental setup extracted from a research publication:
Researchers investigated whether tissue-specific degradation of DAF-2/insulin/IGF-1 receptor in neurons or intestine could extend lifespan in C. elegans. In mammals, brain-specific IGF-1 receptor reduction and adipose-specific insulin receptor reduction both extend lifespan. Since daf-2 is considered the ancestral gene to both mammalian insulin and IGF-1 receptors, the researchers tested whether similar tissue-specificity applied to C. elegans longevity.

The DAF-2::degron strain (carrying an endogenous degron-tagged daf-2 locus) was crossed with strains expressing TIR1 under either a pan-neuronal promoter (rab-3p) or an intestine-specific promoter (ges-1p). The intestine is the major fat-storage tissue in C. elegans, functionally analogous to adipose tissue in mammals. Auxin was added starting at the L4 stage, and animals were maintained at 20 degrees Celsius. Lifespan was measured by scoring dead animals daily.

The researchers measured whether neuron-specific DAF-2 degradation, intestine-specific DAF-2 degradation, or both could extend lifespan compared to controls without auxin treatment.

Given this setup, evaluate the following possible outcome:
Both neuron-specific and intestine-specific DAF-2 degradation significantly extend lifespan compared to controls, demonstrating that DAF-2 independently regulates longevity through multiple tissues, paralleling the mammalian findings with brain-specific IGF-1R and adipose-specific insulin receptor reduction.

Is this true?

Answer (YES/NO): YES